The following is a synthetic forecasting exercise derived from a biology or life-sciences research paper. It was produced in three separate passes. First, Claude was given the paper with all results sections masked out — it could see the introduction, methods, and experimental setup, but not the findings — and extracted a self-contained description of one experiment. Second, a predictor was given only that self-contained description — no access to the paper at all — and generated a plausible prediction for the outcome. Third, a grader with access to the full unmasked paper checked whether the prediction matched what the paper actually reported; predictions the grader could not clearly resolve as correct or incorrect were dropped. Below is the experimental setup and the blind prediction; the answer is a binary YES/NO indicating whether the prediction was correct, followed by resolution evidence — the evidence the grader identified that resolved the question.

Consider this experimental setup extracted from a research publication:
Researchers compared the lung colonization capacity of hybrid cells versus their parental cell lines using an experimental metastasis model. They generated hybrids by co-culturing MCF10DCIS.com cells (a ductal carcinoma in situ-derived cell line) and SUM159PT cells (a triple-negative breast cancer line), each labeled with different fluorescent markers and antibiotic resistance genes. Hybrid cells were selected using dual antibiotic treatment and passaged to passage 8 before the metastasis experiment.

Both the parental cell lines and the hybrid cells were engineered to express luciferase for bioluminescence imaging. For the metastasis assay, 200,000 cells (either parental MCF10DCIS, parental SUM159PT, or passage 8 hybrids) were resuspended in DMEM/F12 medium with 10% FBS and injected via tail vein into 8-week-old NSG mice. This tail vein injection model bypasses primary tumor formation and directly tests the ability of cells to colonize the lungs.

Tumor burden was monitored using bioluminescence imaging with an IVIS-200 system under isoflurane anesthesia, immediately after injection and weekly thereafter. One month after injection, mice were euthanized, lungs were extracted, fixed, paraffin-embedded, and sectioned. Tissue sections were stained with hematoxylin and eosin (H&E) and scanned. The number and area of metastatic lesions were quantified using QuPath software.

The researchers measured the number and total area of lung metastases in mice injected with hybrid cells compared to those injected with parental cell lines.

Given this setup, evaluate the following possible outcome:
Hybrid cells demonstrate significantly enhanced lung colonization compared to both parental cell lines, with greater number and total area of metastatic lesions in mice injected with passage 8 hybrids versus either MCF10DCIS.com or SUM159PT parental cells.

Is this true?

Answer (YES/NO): NO